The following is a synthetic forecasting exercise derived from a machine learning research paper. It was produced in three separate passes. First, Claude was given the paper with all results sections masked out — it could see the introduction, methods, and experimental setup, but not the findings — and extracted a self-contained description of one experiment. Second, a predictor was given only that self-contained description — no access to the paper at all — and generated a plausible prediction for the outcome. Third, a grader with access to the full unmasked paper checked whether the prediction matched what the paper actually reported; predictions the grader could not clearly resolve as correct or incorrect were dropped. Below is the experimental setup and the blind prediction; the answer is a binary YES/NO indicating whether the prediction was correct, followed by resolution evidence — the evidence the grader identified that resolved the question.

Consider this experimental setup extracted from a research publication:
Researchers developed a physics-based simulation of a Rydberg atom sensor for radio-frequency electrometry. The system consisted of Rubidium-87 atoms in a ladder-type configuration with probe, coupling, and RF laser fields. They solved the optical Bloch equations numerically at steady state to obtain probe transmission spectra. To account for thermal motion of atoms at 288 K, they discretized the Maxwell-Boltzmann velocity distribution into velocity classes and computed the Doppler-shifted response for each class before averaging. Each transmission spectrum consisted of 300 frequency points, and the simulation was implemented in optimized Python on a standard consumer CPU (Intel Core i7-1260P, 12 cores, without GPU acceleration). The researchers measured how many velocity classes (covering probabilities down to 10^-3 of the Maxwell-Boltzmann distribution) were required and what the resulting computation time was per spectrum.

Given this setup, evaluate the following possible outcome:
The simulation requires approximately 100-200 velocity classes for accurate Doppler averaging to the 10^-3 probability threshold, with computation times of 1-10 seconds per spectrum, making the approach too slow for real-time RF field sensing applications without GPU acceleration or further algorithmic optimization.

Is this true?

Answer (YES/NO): NO